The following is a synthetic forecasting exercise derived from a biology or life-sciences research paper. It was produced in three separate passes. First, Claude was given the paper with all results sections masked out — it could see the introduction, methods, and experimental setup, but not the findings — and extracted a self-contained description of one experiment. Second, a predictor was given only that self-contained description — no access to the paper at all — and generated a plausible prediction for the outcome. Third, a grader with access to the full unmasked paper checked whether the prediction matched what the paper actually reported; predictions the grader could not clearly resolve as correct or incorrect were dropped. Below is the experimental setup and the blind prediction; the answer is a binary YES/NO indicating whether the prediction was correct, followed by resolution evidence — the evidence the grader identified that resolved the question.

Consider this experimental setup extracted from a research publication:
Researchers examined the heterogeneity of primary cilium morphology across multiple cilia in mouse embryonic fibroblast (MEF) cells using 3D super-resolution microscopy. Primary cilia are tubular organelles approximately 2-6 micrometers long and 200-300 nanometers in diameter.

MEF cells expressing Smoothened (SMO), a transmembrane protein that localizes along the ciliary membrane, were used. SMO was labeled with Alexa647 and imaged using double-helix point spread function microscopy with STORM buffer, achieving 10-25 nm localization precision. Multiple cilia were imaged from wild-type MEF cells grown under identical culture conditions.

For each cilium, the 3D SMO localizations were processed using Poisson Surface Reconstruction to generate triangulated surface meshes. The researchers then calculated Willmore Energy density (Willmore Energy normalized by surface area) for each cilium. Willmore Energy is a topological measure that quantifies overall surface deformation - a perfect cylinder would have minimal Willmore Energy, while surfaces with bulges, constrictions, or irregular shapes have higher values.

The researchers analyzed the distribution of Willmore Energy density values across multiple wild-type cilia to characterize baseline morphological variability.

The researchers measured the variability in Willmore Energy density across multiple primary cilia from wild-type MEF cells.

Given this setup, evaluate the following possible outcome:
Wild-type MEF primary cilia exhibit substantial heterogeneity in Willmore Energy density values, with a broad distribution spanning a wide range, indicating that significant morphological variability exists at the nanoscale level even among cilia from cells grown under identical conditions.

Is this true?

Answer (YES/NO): YES